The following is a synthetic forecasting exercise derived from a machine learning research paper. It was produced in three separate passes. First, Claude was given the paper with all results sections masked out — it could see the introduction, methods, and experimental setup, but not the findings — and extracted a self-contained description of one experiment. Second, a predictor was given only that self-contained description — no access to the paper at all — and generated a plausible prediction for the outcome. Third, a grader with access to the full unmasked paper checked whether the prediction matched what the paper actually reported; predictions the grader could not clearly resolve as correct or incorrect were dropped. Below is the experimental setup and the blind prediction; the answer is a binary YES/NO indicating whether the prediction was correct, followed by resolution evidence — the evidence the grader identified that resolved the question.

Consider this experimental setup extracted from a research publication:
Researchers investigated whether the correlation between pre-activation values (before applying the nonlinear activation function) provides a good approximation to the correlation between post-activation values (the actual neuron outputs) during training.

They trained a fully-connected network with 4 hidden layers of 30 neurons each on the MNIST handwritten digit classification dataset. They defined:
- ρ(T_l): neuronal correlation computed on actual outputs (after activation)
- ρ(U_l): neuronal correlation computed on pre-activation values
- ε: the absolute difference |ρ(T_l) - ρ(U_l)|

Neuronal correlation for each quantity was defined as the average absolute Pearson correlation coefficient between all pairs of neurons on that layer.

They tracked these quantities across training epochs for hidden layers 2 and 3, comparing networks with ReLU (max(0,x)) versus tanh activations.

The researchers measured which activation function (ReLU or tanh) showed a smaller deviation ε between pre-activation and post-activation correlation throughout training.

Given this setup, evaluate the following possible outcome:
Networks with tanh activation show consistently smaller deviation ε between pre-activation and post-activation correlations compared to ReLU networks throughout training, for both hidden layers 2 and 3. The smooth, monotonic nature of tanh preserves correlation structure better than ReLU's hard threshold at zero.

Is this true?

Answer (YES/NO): YES